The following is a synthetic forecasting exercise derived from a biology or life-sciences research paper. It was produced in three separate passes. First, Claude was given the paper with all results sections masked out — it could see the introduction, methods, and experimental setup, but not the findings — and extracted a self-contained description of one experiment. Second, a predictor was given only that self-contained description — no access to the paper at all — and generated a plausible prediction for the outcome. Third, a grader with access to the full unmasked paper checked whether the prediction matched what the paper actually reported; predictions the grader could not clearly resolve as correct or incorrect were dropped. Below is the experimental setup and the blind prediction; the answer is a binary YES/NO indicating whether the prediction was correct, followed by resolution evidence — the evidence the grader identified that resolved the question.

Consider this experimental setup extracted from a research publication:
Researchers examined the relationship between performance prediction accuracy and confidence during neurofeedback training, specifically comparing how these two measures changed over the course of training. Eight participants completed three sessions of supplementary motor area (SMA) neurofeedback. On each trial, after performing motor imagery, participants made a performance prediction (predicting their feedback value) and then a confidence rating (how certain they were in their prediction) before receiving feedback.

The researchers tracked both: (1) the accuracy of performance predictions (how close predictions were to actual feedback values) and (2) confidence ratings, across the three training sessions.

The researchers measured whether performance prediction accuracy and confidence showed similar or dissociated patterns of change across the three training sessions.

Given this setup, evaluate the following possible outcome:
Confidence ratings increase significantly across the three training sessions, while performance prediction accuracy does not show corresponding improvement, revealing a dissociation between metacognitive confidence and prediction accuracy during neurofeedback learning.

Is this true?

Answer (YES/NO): NO